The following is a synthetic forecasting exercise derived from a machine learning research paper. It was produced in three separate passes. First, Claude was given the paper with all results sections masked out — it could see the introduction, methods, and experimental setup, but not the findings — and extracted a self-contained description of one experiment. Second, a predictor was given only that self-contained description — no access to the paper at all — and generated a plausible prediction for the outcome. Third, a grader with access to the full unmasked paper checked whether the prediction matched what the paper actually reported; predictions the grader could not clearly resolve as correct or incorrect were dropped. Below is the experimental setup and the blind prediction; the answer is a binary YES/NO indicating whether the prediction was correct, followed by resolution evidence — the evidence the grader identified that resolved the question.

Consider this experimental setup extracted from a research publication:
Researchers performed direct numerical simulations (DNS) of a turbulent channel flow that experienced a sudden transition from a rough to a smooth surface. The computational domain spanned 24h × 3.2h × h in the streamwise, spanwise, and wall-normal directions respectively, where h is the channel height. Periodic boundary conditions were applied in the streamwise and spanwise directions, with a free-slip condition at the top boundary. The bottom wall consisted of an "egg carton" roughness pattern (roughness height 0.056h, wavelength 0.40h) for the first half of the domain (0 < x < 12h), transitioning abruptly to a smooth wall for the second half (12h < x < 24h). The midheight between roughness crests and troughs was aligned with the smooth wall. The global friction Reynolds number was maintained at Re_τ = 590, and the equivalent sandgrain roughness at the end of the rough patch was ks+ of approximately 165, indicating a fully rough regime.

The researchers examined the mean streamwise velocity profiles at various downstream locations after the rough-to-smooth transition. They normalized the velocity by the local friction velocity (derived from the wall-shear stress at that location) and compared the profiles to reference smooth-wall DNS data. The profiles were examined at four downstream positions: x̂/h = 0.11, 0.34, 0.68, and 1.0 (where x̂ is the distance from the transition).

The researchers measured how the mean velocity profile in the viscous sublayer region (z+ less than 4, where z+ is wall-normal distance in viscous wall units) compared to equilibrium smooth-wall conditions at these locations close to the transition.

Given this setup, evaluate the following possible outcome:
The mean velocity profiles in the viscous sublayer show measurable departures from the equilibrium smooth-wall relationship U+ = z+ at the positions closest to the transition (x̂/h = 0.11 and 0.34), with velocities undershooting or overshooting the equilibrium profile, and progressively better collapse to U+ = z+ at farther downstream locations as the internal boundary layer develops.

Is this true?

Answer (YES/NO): NO